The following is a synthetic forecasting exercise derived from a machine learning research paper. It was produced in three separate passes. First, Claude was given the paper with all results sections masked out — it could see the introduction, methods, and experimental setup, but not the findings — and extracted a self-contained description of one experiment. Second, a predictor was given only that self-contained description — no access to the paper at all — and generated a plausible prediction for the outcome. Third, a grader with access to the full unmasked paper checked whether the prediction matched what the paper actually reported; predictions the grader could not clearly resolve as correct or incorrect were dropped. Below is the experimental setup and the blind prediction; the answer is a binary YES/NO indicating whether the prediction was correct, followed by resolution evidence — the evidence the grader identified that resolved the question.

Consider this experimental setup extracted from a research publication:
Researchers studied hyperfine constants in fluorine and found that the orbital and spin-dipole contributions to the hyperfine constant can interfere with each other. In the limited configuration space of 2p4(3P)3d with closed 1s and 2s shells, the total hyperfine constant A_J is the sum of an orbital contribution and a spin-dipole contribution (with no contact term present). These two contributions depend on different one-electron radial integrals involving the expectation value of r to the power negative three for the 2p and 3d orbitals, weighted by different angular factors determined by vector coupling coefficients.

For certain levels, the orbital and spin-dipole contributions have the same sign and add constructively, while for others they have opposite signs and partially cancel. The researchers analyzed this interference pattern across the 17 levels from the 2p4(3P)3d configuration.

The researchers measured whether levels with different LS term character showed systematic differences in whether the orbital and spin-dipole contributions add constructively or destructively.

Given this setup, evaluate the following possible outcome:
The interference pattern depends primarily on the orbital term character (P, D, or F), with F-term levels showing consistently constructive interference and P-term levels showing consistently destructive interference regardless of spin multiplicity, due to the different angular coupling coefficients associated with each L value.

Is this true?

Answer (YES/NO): NO